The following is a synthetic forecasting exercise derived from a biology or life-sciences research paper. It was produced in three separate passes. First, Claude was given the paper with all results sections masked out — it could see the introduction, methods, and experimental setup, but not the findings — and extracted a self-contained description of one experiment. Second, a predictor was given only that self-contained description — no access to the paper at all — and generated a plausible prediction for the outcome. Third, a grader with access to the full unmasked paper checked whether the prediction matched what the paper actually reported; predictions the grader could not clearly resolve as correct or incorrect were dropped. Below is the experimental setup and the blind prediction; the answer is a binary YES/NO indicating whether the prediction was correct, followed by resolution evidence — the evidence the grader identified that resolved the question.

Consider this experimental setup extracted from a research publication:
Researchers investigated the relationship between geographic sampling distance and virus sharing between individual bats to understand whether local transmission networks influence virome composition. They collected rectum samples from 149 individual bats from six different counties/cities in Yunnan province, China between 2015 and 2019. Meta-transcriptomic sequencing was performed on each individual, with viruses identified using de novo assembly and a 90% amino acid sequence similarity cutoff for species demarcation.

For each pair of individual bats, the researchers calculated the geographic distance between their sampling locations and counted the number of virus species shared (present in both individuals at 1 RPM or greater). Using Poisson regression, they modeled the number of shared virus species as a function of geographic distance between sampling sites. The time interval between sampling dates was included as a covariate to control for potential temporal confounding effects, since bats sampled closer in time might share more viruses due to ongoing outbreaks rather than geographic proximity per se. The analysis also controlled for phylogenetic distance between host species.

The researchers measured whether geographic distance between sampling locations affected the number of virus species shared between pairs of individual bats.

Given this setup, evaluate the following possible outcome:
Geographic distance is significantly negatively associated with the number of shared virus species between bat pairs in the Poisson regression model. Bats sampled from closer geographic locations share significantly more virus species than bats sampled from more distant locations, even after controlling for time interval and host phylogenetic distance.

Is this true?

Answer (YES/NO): YES